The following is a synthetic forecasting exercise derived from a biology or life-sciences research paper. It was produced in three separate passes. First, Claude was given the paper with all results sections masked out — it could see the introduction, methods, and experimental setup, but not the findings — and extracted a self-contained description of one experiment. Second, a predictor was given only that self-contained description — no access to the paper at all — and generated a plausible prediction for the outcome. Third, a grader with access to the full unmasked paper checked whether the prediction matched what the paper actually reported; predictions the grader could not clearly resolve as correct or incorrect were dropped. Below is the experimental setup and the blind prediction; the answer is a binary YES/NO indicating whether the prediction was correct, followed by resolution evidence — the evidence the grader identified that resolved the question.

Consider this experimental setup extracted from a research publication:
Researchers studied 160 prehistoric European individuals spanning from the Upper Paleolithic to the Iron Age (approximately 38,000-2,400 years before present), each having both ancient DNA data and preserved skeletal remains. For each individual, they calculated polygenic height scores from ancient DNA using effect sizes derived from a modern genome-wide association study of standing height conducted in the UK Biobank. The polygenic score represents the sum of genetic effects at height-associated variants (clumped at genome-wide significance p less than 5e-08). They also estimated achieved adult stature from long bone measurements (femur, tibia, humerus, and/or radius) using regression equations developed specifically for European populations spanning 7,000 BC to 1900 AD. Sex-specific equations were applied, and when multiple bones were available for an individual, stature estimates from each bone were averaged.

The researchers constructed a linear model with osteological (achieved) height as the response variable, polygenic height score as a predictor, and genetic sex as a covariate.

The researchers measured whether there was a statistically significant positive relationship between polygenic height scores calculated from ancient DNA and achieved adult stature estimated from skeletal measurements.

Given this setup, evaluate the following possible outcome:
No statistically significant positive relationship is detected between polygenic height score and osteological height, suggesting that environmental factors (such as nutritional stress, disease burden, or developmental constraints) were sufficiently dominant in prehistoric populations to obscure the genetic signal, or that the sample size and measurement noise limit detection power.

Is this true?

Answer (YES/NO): NO